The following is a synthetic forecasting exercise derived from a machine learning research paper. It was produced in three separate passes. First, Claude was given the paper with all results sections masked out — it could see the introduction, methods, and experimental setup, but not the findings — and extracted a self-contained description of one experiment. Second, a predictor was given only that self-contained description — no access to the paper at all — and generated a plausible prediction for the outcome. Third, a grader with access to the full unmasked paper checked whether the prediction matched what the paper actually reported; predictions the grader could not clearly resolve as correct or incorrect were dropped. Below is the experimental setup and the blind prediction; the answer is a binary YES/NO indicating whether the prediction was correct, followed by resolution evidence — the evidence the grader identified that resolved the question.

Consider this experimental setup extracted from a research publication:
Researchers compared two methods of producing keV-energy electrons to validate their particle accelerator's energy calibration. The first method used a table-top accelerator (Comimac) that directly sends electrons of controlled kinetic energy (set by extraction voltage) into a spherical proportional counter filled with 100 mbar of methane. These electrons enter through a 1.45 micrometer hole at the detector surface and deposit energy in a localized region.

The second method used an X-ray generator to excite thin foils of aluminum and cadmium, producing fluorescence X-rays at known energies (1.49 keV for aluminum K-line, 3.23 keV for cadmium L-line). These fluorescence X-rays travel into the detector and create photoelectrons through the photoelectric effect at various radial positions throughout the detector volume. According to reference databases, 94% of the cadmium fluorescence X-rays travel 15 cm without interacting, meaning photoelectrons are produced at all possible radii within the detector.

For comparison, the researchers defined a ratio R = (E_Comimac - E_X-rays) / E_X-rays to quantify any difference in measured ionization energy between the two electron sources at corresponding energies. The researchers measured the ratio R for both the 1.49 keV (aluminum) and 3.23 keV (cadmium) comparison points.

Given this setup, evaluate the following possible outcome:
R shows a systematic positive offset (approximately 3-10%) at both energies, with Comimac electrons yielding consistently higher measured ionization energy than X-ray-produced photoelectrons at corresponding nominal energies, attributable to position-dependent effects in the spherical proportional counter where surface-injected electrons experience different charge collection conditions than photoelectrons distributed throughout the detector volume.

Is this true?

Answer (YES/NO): NO